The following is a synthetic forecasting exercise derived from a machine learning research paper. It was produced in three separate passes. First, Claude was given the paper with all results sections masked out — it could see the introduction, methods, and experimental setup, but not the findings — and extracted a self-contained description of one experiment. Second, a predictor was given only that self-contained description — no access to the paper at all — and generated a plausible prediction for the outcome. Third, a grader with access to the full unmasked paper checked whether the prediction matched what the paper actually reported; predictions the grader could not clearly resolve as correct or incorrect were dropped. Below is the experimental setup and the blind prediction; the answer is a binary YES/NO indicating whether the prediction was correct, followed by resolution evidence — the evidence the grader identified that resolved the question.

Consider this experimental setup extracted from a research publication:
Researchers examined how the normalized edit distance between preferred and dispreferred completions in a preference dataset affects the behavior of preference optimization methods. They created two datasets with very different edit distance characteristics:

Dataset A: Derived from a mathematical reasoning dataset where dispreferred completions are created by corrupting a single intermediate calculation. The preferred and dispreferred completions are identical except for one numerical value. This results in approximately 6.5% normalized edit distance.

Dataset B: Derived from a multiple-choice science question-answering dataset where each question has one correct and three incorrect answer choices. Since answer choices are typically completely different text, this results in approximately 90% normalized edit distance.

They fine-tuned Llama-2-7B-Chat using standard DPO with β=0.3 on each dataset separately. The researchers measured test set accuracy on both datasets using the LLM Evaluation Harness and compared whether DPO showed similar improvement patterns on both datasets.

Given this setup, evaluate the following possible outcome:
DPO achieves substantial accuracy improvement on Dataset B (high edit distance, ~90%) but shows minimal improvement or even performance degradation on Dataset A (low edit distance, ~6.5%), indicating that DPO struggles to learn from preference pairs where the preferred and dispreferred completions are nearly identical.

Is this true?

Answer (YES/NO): YES